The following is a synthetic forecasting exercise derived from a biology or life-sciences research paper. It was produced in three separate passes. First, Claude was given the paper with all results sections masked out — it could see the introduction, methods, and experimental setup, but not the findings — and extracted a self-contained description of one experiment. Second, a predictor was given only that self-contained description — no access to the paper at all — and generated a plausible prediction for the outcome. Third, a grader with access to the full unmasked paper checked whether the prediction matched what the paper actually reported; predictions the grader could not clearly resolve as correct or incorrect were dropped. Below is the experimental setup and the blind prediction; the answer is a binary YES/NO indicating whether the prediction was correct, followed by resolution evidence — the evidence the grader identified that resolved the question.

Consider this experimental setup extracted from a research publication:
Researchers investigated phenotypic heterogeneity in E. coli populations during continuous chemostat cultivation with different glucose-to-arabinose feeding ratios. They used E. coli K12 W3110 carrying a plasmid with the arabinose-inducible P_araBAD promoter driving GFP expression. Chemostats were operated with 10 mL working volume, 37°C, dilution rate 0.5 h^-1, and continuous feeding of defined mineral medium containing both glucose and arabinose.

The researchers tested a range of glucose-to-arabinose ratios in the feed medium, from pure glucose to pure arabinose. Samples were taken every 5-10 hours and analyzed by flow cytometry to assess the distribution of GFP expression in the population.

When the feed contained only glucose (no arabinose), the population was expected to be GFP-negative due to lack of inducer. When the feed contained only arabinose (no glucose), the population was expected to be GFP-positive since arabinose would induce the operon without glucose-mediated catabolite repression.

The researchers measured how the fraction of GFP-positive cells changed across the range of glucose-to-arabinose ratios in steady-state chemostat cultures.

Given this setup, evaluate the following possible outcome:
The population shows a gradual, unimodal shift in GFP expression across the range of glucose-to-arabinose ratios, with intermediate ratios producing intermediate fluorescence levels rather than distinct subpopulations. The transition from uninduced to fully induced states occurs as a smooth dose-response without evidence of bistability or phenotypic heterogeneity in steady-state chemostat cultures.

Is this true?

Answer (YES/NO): NO